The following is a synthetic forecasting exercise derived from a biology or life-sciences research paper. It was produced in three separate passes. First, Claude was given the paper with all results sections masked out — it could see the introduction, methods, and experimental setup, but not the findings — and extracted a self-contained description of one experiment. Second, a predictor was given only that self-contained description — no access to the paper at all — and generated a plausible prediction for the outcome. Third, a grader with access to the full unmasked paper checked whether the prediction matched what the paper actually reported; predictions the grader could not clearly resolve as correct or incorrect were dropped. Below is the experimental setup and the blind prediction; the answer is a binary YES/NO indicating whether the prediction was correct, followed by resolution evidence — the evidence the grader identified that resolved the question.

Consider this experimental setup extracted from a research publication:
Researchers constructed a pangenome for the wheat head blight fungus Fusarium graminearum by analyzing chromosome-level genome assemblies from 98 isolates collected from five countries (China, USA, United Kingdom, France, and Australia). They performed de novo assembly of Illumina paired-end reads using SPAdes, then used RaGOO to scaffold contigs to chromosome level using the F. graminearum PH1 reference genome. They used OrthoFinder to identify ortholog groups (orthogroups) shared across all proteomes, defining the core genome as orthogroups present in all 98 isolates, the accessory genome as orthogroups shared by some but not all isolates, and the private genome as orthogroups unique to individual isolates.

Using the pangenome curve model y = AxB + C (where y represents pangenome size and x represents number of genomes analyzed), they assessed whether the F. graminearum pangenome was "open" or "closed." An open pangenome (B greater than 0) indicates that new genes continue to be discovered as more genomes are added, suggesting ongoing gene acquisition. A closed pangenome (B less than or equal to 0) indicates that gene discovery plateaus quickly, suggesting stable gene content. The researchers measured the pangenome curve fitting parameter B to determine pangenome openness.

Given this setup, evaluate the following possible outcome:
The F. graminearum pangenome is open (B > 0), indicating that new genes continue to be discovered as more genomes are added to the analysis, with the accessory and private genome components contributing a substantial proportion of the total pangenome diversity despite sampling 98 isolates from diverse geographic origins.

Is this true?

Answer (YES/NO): NO